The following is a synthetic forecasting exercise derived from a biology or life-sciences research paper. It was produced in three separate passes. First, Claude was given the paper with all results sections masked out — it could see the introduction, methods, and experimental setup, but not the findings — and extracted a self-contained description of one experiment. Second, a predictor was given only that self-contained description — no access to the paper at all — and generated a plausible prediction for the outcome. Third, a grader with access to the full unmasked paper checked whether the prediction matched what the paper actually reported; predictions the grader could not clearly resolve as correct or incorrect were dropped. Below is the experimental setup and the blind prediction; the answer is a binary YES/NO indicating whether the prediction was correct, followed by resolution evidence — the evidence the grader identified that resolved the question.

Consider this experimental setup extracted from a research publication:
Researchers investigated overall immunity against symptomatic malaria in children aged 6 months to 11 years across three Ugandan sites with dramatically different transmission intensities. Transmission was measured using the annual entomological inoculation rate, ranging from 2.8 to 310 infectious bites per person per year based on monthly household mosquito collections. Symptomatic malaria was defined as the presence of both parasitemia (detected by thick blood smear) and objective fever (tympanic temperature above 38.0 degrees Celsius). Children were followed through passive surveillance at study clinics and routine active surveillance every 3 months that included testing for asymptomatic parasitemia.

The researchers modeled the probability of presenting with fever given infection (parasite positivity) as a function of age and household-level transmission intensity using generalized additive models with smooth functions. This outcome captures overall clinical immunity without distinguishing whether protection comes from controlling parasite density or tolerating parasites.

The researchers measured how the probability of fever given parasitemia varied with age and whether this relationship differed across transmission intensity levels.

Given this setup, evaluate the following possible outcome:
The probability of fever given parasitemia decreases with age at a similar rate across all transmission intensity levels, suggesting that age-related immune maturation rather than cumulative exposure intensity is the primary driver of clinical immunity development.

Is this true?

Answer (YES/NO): NO